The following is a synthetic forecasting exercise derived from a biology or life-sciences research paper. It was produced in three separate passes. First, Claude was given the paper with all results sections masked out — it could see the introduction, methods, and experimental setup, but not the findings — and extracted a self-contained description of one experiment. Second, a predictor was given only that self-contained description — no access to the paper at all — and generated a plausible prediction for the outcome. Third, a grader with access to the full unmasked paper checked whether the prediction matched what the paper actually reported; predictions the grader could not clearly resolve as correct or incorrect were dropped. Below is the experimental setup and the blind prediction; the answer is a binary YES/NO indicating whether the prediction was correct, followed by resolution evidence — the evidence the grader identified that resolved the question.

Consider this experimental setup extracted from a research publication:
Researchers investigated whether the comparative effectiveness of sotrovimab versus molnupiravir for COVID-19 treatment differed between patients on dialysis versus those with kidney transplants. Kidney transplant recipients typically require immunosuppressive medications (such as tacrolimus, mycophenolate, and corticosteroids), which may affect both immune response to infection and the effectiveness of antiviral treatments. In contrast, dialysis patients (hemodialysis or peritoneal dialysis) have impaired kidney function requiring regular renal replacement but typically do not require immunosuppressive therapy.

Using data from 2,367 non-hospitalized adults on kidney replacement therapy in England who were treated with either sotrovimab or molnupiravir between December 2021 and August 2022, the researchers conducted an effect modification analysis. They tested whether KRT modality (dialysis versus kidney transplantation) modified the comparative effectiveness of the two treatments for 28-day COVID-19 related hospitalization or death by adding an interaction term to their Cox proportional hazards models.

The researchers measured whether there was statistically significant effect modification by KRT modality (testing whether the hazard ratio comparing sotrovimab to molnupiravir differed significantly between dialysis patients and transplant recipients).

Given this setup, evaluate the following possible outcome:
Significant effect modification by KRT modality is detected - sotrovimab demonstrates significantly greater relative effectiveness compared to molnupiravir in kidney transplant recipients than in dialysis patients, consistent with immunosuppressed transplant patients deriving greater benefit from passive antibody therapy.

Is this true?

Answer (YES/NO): NO